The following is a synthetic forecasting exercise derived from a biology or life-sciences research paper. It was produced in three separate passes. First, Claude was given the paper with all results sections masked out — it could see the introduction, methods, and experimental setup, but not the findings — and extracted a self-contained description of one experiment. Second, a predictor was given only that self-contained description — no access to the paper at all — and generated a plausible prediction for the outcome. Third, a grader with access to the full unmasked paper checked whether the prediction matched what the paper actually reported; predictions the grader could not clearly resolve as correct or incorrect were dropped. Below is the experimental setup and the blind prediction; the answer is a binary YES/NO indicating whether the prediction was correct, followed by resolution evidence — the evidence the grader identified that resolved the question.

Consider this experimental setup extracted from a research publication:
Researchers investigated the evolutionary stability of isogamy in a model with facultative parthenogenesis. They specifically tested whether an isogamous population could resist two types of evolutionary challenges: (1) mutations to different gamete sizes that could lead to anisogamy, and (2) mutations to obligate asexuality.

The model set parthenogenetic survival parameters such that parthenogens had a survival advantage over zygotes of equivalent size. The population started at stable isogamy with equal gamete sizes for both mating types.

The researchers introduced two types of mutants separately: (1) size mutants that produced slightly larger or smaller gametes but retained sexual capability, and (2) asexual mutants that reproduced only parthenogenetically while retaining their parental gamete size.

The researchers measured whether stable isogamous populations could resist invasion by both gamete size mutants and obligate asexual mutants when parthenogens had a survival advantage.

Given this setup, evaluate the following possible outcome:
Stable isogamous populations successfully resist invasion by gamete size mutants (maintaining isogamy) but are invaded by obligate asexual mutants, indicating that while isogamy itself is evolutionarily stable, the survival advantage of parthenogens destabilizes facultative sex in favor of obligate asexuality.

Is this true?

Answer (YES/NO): NO